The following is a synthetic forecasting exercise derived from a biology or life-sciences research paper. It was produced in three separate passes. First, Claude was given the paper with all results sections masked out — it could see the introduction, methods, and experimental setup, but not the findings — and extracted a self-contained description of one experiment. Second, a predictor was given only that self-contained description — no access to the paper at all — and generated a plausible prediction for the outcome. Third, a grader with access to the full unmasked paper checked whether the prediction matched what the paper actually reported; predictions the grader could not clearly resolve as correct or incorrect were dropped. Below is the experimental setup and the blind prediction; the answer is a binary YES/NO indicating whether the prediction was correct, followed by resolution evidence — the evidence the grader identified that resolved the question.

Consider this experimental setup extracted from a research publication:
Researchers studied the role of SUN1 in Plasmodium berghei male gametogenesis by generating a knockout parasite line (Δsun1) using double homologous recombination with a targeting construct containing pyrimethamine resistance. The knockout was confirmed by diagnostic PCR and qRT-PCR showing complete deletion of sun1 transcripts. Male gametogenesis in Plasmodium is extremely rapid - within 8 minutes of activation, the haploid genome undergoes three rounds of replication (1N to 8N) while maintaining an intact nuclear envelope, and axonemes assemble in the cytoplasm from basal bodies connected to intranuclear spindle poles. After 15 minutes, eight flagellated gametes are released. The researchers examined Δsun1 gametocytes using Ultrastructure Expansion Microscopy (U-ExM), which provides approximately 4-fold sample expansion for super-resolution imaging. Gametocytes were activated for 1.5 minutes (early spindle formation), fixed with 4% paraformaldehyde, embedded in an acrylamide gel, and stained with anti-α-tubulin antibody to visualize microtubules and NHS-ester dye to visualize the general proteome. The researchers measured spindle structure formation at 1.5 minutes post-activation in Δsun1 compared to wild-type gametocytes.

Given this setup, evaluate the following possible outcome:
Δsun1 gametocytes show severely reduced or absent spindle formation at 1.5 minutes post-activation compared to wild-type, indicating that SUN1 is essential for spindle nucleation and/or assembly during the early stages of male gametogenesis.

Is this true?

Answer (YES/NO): YES